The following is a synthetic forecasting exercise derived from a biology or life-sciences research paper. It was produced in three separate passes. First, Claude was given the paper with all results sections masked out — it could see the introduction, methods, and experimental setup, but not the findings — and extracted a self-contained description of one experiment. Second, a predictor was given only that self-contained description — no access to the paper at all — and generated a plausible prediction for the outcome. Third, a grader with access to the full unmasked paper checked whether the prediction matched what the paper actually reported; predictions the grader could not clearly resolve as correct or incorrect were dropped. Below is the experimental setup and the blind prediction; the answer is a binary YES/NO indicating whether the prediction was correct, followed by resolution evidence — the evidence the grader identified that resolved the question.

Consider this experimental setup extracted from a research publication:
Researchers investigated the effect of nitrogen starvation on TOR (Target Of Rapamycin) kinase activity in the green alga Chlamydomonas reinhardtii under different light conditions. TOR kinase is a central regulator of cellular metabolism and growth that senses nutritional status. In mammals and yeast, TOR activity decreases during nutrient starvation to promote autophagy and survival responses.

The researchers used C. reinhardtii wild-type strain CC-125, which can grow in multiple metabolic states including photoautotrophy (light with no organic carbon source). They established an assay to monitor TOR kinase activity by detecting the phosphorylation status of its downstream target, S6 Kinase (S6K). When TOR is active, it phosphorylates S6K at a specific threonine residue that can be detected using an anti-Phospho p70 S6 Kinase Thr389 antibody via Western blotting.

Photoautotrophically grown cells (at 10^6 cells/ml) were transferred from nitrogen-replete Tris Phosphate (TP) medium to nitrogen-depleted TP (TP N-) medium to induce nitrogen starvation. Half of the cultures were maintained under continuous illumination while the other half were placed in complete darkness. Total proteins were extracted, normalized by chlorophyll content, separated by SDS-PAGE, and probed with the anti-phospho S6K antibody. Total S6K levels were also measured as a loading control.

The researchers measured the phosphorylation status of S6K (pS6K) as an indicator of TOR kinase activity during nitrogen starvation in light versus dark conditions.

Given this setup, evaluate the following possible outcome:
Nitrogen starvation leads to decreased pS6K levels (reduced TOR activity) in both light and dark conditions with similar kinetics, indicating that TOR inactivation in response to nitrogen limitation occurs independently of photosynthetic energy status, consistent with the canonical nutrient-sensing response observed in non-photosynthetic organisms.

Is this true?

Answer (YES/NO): NO